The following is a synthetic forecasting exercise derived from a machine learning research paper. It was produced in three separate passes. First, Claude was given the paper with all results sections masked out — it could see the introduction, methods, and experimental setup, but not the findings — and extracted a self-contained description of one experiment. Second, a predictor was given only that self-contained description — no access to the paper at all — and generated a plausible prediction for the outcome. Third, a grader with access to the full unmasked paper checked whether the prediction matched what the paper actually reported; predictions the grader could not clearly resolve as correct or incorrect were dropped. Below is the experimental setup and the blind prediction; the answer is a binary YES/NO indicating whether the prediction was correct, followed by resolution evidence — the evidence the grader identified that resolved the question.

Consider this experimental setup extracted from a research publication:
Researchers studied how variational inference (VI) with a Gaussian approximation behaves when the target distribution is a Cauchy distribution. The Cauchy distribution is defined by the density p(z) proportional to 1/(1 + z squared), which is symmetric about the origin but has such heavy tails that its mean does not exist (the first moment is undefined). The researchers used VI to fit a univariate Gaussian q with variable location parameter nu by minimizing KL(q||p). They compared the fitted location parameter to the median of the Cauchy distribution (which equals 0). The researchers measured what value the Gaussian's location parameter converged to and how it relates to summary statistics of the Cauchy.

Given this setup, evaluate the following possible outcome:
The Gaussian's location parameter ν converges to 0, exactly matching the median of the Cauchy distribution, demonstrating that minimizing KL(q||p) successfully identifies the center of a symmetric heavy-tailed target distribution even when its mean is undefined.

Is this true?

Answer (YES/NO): YES